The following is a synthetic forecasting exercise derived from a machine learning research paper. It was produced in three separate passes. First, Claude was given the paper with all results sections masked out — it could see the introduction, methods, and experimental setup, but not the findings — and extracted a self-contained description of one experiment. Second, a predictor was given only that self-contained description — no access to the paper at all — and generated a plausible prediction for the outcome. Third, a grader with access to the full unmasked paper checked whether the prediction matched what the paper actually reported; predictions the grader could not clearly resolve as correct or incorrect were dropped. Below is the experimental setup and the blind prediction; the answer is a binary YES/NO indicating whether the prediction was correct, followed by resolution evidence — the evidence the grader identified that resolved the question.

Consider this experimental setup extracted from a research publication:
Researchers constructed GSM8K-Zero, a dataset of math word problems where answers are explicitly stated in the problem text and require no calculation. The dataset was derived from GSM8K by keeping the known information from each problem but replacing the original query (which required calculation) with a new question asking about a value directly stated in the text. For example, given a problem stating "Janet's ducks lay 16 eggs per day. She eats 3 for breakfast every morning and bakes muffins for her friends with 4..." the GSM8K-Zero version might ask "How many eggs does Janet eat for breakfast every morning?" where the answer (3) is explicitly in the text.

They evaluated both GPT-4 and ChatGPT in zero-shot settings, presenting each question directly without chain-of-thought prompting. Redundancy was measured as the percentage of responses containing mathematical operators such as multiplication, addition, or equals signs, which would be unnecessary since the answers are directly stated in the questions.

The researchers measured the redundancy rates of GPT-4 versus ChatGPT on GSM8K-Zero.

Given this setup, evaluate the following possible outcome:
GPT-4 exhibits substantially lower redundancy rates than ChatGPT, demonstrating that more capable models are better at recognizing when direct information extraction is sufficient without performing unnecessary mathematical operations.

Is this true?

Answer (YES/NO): YES